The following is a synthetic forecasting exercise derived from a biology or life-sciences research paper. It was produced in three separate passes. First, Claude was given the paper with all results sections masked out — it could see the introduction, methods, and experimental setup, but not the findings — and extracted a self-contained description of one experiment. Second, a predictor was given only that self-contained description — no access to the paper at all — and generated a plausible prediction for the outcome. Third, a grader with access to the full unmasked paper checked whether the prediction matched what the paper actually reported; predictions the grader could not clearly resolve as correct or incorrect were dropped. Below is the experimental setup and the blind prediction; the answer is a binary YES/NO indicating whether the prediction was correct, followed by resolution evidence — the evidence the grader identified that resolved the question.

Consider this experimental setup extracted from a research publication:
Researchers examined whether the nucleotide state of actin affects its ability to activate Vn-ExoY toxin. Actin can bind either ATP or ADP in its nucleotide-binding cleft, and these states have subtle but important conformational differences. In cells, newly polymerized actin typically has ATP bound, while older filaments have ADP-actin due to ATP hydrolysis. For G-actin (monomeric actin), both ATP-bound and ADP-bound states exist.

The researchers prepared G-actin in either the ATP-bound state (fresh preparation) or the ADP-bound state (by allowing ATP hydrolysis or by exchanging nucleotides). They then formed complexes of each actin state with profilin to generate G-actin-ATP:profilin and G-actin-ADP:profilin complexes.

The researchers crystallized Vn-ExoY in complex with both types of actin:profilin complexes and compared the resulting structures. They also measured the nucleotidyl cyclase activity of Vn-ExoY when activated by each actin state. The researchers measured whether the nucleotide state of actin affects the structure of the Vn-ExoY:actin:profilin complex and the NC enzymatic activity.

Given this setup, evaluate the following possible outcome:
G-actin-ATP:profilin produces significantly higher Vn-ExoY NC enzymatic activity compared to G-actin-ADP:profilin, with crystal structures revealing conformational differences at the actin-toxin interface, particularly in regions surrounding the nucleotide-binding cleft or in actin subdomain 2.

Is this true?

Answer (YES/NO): NO